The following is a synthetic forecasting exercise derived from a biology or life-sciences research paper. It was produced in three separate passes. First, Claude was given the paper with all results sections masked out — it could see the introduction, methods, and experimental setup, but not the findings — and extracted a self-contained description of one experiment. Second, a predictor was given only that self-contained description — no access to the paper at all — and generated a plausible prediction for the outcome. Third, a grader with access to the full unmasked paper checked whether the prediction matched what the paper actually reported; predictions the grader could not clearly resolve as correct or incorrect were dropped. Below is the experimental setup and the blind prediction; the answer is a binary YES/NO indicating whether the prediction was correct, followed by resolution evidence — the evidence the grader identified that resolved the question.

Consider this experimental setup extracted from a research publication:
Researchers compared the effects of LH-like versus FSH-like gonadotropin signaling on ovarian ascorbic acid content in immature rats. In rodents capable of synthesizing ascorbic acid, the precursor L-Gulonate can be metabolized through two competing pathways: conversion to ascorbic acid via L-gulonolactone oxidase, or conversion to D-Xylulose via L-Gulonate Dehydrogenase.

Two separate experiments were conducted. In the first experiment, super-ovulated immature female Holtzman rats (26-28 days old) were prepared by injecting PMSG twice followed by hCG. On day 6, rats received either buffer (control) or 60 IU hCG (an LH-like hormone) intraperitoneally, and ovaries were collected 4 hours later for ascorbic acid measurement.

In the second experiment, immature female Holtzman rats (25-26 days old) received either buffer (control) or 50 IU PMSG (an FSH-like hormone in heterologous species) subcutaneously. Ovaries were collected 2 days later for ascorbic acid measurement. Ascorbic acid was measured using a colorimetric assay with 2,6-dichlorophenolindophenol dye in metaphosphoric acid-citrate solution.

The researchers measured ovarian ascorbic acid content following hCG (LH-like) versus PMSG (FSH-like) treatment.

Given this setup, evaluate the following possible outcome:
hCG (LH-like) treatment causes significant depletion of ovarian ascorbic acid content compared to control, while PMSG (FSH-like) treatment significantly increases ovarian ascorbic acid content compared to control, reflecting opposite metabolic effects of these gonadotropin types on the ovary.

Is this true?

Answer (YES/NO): YES